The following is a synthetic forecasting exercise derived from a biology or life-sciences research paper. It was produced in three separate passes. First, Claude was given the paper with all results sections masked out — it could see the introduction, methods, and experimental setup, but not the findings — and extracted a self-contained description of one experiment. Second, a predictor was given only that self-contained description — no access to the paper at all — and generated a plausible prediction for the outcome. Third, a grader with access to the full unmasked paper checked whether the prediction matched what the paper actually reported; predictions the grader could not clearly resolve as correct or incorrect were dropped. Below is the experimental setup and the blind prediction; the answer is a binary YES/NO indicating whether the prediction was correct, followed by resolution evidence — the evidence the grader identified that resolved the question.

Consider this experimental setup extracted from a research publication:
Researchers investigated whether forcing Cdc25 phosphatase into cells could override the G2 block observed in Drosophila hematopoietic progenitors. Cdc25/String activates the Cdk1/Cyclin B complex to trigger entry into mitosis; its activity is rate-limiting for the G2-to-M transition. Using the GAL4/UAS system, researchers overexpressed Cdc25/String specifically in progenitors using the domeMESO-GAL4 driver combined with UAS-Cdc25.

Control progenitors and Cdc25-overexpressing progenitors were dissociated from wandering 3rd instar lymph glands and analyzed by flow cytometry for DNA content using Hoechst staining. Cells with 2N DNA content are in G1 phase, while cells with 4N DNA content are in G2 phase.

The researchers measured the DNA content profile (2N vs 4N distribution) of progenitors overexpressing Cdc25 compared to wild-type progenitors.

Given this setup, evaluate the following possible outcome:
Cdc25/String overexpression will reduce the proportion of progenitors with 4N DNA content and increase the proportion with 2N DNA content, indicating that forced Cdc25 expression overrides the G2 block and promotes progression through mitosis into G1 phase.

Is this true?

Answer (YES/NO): YES